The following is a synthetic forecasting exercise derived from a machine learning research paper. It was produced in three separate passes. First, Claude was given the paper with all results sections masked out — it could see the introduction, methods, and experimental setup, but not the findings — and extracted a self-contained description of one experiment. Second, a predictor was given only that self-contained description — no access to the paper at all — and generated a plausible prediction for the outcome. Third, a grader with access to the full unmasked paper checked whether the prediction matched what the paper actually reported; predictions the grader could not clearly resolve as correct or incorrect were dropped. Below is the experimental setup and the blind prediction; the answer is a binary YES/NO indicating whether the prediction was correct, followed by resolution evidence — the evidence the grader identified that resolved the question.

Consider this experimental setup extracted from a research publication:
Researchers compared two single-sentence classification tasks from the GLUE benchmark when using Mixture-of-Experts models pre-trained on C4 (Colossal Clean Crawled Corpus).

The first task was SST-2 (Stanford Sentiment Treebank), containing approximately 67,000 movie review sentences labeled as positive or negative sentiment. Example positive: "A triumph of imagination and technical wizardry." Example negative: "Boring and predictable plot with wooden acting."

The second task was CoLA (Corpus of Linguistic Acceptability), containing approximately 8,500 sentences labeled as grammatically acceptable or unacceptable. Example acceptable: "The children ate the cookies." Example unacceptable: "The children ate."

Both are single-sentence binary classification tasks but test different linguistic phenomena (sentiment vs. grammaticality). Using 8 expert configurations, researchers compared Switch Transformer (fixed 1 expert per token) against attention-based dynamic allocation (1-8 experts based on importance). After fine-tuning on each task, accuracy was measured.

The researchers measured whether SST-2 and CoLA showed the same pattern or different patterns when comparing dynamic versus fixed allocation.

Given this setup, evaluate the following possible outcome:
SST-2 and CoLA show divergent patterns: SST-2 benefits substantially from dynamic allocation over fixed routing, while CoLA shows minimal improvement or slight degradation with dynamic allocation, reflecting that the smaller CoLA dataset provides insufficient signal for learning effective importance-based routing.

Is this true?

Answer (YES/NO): YES